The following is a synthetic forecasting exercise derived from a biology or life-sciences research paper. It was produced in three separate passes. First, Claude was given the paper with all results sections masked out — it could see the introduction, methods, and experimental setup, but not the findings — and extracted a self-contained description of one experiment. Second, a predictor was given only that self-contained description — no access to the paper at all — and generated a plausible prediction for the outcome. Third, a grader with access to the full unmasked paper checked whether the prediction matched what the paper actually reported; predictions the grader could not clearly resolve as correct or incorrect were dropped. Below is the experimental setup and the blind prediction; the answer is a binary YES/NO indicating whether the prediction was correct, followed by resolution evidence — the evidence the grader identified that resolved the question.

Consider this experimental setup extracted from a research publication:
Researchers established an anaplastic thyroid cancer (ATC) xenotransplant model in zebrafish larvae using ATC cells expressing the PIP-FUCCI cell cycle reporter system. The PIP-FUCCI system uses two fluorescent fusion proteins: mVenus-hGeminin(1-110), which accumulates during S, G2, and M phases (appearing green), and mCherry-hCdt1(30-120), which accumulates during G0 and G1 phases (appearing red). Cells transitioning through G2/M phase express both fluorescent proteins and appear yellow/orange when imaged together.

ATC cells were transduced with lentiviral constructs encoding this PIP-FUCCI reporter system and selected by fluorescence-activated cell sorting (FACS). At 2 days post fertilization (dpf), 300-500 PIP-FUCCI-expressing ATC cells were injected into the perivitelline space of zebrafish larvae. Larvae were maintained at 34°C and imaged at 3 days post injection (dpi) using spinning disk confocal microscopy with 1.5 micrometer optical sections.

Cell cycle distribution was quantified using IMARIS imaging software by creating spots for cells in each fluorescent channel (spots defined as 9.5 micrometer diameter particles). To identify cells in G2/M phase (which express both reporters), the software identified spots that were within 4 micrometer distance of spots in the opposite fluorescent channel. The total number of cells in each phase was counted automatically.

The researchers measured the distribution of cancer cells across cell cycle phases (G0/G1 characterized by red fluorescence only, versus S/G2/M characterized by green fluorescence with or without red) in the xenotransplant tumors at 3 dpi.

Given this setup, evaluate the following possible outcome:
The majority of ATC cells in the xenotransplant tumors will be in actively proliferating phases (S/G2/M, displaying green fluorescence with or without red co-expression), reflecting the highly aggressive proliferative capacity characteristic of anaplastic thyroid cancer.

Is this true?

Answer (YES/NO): NO